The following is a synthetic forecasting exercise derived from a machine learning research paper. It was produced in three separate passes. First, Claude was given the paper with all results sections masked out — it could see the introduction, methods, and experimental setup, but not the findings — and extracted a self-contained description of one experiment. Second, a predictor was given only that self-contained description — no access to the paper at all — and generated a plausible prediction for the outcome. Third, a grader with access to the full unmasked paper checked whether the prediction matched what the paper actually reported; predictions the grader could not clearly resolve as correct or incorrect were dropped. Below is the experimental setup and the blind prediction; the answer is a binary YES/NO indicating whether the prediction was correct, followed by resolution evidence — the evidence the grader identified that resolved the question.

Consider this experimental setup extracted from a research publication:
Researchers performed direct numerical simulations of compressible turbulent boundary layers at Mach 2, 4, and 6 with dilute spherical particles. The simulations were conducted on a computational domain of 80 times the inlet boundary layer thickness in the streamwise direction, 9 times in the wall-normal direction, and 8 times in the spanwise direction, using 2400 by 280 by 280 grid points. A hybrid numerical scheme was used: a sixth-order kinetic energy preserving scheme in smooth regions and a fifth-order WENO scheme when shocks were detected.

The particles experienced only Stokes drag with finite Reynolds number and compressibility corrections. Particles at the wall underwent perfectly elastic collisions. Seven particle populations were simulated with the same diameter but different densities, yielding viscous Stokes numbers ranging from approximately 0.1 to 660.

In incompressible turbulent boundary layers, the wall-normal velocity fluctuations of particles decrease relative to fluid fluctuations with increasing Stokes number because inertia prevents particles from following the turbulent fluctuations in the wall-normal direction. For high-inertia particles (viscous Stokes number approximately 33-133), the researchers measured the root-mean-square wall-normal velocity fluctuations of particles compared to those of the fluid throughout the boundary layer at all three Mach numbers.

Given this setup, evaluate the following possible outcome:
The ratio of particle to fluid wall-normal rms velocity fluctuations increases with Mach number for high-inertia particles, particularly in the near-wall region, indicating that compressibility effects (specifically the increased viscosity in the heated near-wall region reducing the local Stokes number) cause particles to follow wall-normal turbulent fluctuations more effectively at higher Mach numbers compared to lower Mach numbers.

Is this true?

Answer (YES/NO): NO